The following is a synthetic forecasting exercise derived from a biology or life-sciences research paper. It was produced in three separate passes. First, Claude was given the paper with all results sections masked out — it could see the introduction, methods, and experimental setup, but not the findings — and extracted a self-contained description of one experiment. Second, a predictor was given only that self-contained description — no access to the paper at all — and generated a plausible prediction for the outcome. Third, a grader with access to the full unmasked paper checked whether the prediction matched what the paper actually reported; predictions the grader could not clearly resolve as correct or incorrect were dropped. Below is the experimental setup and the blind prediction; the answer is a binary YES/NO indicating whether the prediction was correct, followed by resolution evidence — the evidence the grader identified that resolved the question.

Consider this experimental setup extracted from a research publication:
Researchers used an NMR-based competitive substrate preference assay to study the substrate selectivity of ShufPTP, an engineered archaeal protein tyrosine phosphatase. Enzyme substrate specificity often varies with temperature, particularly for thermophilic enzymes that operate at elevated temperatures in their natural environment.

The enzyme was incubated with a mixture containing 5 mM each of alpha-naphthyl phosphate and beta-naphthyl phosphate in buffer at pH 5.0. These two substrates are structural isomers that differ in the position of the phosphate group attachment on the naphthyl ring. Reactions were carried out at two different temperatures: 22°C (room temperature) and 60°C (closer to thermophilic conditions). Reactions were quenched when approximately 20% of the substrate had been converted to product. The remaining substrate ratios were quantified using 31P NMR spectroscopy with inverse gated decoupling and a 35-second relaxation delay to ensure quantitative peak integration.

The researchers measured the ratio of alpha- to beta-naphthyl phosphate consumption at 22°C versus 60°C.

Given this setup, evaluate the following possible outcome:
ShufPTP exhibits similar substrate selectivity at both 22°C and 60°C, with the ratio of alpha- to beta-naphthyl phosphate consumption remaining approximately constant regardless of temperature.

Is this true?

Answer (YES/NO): YES